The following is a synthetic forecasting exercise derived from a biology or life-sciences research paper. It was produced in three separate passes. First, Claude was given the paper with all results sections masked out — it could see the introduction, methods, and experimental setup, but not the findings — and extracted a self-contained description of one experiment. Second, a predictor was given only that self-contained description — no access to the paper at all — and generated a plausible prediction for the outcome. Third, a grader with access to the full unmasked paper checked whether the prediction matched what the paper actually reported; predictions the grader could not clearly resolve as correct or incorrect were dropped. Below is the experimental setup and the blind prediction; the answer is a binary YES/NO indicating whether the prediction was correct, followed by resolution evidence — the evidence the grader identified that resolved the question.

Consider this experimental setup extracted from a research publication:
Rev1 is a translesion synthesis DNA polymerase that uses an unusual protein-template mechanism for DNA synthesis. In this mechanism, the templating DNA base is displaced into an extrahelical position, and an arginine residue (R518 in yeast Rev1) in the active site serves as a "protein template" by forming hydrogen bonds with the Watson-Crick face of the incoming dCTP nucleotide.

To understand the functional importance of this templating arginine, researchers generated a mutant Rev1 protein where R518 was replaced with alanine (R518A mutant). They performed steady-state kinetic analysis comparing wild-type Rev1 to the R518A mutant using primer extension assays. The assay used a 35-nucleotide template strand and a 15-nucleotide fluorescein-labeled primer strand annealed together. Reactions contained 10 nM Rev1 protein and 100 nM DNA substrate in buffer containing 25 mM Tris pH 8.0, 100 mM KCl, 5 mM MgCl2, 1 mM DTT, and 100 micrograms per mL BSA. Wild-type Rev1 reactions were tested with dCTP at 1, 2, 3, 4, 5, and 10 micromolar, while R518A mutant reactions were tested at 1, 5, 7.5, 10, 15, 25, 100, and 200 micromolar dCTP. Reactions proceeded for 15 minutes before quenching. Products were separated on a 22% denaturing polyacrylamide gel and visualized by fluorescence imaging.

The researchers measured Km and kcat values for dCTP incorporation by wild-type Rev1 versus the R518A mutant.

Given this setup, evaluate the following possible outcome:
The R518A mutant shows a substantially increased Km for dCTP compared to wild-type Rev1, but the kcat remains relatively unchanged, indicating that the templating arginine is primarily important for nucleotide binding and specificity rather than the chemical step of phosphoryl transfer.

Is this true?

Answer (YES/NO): YES